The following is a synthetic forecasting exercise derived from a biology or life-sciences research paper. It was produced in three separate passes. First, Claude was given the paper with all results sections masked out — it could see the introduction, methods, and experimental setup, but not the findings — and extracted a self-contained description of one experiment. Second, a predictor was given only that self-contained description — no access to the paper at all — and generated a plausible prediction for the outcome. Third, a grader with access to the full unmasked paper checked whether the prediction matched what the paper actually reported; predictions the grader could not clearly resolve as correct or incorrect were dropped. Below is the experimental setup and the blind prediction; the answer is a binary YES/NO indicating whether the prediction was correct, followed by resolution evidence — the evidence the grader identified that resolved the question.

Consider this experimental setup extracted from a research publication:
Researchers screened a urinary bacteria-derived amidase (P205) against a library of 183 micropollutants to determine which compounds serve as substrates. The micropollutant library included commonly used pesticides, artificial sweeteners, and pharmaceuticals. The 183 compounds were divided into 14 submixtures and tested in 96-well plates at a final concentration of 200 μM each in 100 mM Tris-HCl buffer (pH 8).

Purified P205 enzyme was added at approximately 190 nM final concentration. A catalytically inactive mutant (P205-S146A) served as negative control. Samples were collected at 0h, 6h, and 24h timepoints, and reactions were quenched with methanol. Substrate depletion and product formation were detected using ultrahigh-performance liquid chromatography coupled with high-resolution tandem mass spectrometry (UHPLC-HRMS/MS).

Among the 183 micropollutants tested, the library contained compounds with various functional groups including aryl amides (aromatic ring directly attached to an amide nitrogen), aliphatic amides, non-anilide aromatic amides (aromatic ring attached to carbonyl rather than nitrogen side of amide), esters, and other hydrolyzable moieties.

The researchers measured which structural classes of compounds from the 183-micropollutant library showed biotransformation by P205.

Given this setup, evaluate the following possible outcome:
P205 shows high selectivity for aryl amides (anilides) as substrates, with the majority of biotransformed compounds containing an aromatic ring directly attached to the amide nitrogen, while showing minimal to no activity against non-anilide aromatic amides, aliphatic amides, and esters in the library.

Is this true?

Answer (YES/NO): YES